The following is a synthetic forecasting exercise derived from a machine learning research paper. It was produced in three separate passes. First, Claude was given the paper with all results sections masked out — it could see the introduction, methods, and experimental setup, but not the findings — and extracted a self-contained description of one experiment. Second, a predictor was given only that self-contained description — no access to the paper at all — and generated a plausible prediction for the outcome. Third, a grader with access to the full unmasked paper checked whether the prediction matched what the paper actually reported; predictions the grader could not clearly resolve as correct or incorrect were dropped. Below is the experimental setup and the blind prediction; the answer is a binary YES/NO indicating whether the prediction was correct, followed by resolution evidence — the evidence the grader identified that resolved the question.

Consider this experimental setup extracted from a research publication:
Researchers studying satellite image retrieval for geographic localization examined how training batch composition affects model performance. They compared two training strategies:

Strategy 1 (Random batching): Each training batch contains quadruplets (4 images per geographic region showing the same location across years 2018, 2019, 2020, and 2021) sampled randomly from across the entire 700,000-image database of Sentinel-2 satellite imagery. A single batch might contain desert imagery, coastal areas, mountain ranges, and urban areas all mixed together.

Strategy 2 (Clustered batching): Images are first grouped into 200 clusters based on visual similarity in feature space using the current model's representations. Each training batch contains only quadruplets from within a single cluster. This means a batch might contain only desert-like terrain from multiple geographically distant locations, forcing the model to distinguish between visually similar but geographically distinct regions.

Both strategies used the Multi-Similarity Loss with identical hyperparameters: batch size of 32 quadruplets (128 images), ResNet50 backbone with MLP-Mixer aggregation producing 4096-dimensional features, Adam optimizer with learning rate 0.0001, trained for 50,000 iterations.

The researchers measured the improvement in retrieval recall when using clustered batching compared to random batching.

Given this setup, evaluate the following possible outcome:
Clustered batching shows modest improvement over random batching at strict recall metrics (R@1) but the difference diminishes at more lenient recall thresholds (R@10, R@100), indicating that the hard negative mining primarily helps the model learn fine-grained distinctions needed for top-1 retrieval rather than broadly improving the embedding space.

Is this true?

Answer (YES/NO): NO